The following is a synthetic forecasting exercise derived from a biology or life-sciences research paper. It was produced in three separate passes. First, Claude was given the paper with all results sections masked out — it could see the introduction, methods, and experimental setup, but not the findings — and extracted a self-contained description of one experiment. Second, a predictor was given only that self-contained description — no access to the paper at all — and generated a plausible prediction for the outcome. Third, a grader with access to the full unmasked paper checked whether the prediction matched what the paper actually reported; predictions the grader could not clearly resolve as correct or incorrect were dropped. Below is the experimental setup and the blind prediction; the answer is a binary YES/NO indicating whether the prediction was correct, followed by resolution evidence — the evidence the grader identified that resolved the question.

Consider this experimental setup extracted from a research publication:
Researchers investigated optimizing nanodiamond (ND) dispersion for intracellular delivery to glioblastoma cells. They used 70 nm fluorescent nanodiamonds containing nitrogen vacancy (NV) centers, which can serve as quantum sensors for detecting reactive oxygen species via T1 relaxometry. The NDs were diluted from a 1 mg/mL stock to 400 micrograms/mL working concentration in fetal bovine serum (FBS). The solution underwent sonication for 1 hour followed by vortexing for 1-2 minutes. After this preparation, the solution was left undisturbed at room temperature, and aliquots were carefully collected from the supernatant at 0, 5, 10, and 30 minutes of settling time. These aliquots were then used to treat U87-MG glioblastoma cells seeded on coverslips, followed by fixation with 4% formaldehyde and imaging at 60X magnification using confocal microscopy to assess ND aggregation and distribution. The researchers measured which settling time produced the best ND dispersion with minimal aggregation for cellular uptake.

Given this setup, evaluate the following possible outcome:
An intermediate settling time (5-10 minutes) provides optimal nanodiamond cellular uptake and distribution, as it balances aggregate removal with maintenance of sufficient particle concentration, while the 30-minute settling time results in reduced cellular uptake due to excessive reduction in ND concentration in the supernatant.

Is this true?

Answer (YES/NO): NO